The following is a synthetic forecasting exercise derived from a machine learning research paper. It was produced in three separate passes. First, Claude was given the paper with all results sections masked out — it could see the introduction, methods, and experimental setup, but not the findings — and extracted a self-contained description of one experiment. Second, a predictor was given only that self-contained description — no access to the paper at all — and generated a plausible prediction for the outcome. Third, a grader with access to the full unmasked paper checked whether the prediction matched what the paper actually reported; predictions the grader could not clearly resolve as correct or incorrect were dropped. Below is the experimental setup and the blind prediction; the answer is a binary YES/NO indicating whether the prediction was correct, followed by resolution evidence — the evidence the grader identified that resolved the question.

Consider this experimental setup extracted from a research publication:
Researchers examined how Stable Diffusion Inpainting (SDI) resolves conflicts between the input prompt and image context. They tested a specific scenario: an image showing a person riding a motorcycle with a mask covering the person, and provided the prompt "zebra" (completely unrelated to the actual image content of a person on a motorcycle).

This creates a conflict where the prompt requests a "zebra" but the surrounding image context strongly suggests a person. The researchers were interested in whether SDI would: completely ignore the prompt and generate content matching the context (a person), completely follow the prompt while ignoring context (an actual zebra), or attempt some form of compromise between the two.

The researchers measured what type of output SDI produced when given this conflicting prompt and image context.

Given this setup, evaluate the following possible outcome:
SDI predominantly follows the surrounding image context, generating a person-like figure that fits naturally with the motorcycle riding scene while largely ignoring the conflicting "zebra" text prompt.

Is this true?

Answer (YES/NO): NO